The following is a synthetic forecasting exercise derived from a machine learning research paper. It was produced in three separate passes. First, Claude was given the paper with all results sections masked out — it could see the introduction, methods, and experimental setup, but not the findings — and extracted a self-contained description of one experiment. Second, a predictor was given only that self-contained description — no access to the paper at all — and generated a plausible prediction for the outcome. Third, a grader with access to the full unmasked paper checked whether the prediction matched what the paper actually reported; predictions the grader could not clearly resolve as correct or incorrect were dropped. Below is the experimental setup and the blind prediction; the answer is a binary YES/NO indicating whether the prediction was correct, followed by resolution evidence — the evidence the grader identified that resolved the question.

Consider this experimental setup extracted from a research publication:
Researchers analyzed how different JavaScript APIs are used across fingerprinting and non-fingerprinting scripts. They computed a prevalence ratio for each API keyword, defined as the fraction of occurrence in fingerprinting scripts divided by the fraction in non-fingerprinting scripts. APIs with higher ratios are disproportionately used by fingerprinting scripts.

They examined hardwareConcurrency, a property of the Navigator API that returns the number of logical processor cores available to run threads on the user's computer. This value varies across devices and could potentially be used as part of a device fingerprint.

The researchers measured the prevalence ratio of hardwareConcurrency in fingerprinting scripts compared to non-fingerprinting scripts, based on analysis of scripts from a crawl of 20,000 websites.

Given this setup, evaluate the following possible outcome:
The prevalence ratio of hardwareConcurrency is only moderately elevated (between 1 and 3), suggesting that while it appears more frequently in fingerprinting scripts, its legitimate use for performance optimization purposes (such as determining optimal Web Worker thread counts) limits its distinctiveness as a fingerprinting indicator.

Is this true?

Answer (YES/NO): NO